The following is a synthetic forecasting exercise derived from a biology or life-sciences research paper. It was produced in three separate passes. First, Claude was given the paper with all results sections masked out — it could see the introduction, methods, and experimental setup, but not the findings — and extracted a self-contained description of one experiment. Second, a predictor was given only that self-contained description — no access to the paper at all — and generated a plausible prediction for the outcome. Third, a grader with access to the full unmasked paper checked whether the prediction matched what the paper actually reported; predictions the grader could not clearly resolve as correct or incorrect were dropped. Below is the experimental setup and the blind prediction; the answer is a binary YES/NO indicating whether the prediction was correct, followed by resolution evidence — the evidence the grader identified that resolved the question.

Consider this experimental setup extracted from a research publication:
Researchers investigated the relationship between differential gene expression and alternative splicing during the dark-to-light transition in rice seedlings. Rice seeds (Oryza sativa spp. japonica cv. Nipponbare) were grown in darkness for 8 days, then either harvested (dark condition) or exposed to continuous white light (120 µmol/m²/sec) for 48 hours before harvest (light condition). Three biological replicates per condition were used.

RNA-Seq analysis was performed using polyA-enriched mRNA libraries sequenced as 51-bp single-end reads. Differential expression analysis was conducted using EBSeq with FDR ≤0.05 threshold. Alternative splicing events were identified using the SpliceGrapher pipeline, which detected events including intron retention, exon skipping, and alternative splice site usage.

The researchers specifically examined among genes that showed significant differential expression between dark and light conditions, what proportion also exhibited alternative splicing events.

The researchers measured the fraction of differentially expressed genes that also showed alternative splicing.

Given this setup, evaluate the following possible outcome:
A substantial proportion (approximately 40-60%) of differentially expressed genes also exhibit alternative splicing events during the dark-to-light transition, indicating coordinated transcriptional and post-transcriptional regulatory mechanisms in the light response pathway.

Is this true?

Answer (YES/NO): NO